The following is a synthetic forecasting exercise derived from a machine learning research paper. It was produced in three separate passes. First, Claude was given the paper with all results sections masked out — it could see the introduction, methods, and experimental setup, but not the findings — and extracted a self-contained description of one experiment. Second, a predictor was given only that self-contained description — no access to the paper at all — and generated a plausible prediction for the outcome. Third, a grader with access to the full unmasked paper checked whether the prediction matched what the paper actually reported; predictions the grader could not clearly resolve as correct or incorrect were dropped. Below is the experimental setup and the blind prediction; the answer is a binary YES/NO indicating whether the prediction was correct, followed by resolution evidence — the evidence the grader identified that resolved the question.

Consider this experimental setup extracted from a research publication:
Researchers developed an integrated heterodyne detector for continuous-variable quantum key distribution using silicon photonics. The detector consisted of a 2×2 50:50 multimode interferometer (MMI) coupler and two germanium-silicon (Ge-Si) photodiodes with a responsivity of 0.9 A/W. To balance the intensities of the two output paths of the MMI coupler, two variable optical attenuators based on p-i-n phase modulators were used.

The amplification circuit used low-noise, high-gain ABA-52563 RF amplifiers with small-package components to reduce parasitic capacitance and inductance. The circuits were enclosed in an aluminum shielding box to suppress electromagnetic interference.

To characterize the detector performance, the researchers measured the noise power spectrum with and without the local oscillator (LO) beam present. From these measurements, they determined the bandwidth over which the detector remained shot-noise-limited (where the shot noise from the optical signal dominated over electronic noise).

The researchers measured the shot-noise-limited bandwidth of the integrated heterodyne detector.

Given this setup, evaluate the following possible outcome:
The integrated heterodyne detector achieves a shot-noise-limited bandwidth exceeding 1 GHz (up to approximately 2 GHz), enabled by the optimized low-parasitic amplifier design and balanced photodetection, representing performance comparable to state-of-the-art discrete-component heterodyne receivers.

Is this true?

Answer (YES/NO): NO